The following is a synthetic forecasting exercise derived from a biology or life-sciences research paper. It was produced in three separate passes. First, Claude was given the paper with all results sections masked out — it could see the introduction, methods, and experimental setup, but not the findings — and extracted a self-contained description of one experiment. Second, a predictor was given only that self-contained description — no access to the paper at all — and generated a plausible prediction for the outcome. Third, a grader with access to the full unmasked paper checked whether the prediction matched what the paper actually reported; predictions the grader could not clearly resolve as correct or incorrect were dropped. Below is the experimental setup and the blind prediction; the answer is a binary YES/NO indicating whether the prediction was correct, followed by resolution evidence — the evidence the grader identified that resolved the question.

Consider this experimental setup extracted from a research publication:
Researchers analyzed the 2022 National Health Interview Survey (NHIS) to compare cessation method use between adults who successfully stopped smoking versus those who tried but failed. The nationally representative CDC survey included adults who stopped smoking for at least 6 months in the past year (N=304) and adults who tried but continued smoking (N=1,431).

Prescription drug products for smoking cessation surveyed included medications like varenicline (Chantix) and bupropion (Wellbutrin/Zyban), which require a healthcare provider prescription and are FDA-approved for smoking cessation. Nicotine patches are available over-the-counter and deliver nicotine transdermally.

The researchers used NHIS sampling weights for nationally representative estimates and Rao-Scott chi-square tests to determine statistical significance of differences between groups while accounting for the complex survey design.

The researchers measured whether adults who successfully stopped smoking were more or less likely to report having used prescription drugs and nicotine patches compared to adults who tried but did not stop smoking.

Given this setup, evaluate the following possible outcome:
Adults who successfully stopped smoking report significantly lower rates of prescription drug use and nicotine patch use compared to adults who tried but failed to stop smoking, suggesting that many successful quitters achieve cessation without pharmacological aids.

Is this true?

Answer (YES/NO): YES